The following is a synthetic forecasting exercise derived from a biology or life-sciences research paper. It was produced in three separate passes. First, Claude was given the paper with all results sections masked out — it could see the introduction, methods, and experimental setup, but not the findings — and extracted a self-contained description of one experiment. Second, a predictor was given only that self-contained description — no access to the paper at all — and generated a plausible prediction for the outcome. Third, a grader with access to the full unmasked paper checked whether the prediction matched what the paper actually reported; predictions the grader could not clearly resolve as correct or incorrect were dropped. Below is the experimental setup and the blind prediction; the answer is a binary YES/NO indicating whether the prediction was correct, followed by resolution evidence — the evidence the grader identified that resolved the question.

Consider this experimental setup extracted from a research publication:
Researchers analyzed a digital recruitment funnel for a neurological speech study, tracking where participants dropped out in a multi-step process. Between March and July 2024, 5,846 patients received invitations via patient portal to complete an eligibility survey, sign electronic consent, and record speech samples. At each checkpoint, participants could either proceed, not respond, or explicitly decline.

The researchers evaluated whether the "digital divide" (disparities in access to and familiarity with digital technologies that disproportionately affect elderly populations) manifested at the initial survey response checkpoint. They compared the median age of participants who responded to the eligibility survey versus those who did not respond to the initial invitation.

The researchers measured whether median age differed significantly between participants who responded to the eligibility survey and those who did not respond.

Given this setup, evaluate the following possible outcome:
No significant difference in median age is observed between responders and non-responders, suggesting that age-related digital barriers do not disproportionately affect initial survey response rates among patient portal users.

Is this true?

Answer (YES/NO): NO